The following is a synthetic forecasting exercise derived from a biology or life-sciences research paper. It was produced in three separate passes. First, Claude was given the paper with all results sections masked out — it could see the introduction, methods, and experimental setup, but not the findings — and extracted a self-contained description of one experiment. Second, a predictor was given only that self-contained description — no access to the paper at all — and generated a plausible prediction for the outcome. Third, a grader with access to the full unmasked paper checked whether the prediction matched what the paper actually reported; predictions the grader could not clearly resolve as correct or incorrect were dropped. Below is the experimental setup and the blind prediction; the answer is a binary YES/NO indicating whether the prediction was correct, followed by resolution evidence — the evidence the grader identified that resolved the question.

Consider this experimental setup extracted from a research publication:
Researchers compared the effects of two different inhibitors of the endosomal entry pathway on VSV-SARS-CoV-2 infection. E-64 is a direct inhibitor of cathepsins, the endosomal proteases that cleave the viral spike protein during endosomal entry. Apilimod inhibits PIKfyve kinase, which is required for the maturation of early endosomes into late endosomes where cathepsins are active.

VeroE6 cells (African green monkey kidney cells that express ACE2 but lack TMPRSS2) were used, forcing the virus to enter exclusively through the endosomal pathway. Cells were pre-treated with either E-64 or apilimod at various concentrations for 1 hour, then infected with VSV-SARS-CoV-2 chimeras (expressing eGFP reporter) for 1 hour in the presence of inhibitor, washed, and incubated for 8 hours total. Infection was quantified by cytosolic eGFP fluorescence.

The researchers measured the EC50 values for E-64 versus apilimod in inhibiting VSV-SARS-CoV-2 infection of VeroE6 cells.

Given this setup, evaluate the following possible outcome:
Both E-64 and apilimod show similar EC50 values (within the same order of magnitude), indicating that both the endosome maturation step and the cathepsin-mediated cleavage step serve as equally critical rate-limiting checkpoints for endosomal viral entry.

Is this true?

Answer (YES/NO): NO